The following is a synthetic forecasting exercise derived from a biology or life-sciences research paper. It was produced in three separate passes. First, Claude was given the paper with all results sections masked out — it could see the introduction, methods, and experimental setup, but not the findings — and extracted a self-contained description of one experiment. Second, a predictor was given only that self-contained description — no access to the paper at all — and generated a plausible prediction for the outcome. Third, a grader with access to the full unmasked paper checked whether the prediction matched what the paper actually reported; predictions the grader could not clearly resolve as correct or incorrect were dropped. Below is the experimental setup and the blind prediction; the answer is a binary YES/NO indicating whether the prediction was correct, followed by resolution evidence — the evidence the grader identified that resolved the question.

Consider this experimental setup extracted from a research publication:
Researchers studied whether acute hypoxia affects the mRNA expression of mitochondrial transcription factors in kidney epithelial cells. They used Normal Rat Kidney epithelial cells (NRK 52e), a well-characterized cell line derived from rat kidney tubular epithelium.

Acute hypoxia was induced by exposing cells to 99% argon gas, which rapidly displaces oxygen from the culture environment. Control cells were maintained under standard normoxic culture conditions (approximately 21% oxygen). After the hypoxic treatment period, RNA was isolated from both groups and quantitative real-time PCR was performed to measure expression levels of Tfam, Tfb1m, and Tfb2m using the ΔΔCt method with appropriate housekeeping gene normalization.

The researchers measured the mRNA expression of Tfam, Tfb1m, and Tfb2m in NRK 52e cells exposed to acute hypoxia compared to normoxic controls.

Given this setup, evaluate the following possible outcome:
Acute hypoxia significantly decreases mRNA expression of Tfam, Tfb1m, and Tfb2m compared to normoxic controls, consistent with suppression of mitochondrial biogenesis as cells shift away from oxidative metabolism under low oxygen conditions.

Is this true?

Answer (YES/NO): NO